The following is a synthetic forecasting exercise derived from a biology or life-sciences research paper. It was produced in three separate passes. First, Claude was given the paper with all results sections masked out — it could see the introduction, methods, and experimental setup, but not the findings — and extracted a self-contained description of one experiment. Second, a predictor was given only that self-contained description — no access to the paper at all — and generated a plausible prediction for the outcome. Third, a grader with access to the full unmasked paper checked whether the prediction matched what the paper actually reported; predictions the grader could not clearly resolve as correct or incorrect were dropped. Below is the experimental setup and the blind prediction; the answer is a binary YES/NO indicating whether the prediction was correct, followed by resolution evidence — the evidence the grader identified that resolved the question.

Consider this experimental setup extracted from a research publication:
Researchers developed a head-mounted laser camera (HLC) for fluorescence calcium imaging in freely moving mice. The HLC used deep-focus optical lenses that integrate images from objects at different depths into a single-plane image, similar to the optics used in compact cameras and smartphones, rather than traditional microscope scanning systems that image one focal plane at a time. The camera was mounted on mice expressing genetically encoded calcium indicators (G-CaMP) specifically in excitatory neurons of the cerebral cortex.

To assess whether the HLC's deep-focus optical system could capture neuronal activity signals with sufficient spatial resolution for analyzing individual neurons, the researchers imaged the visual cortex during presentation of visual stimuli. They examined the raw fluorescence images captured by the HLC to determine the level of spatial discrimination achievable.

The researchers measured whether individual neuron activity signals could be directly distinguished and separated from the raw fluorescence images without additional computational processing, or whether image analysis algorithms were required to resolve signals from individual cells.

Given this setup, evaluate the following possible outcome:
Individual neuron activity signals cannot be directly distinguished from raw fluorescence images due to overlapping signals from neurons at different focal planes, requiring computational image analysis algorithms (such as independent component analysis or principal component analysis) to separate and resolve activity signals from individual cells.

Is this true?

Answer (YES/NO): YES